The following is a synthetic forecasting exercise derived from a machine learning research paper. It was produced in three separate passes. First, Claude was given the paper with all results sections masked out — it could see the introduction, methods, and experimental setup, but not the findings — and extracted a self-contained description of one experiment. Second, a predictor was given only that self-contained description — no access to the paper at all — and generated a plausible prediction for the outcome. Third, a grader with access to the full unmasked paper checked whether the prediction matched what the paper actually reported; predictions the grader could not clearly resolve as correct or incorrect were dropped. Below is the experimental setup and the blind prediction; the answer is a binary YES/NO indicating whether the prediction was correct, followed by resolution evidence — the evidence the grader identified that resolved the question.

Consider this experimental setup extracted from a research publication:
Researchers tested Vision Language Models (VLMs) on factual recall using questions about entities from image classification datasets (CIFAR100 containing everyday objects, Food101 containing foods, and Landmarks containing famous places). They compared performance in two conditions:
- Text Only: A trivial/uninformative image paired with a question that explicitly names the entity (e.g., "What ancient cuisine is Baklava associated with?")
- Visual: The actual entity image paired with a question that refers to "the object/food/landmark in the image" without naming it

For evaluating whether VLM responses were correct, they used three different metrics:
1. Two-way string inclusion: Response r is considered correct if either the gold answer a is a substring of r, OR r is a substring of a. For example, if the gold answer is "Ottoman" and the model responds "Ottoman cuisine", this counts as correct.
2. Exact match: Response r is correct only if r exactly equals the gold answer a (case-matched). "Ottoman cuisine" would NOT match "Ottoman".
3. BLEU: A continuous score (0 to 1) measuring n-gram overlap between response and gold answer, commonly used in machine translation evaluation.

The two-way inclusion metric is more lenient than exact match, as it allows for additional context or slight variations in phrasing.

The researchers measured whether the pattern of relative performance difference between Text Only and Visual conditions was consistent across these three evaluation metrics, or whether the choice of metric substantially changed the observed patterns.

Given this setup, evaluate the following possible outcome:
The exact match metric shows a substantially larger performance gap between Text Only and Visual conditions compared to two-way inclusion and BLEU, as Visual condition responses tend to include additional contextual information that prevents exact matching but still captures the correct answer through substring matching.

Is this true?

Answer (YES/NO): NO